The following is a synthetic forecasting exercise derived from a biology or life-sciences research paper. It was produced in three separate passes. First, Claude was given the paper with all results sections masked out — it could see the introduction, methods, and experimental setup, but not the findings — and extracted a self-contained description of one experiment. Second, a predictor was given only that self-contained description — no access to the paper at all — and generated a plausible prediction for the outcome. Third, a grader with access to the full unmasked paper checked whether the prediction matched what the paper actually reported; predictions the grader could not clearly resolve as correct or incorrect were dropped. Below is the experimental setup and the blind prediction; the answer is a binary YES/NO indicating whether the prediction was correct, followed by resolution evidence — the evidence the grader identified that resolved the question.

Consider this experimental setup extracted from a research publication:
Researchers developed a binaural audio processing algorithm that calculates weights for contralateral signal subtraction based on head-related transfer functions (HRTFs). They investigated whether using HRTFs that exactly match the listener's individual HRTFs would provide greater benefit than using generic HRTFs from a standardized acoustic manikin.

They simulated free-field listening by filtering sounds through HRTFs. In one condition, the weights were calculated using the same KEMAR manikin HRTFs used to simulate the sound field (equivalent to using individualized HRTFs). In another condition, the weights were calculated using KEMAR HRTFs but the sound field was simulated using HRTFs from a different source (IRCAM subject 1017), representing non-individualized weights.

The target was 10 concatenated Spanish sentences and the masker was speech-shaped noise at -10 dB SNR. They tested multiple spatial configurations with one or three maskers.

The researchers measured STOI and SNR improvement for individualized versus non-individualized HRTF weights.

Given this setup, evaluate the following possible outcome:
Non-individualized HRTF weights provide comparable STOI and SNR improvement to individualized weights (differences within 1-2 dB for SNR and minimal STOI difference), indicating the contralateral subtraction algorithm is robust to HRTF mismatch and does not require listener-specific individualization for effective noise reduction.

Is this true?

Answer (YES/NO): NO